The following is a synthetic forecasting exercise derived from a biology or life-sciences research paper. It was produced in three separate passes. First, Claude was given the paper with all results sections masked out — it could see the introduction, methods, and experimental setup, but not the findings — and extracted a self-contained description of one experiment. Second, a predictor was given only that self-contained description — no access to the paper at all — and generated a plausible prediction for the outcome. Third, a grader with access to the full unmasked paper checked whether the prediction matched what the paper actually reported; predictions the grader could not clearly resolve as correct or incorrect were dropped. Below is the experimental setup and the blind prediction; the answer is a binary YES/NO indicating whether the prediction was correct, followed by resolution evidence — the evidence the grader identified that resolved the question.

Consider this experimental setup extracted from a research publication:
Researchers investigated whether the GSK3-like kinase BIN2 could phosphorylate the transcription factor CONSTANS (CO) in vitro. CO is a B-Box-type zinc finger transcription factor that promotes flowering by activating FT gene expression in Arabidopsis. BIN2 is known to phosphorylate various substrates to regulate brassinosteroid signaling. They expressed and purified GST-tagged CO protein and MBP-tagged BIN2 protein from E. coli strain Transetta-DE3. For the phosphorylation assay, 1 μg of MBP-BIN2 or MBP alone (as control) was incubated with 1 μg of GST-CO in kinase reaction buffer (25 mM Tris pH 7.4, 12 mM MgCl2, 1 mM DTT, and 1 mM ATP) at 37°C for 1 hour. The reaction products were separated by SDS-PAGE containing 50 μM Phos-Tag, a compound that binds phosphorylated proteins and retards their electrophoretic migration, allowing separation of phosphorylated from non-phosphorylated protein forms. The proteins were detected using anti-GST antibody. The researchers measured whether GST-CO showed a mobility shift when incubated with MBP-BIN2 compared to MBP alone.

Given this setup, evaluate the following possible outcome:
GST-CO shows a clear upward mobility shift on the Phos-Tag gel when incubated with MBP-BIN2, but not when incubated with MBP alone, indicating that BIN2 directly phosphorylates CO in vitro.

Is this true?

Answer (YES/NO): YES